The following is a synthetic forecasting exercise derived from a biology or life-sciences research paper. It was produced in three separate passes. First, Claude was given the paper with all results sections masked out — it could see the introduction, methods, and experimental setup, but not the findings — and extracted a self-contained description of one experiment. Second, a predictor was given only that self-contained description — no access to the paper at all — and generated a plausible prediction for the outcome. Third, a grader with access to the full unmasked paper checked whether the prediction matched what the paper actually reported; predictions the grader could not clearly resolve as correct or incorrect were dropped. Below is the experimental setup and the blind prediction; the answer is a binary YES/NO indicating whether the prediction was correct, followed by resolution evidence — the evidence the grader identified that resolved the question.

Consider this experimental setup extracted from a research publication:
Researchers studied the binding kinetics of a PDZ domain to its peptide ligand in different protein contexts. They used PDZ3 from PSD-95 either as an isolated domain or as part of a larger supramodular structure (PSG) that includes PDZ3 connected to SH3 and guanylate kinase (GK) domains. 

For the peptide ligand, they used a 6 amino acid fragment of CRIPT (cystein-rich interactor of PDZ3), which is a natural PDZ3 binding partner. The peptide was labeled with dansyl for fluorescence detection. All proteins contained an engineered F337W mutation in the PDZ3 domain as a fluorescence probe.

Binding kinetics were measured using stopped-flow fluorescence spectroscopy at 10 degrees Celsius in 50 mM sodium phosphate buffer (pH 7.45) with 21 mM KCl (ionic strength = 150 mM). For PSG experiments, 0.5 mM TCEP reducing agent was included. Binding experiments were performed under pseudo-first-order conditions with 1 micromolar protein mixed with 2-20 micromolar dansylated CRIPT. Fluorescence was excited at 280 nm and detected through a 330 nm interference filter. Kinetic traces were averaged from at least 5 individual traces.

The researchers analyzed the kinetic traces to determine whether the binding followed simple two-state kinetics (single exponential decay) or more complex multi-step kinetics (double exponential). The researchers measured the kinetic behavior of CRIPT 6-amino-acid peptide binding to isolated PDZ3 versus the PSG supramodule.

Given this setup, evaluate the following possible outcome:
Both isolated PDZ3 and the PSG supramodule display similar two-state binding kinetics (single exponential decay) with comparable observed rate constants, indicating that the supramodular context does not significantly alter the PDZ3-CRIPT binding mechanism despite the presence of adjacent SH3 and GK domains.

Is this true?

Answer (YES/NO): NO